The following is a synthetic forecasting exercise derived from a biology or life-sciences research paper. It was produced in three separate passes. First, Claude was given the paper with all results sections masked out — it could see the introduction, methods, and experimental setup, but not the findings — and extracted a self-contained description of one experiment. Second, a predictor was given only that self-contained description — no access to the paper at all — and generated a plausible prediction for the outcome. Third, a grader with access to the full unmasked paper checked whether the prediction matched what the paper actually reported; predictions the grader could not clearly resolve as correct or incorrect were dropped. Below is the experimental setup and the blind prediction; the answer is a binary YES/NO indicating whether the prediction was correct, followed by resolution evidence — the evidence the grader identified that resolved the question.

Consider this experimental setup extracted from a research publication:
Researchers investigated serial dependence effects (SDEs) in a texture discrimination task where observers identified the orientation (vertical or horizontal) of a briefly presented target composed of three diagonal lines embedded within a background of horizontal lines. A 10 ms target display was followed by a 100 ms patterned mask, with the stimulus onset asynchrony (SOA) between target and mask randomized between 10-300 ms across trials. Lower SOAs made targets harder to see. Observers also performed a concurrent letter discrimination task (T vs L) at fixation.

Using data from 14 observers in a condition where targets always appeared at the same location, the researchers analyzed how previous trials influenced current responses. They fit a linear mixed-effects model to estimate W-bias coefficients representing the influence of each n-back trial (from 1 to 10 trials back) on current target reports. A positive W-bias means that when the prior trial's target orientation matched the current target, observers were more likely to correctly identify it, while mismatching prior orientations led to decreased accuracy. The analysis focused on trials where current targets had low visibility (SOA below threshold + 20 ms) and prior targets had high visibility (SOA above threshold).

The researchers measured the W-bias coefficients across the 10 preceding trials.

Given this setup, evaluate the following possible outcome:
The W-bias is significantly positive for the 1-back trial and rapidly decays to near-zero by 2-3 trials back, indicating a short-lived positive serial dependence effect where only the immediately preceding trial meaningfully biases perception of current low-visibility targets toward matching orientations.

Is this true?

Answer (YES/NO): NO